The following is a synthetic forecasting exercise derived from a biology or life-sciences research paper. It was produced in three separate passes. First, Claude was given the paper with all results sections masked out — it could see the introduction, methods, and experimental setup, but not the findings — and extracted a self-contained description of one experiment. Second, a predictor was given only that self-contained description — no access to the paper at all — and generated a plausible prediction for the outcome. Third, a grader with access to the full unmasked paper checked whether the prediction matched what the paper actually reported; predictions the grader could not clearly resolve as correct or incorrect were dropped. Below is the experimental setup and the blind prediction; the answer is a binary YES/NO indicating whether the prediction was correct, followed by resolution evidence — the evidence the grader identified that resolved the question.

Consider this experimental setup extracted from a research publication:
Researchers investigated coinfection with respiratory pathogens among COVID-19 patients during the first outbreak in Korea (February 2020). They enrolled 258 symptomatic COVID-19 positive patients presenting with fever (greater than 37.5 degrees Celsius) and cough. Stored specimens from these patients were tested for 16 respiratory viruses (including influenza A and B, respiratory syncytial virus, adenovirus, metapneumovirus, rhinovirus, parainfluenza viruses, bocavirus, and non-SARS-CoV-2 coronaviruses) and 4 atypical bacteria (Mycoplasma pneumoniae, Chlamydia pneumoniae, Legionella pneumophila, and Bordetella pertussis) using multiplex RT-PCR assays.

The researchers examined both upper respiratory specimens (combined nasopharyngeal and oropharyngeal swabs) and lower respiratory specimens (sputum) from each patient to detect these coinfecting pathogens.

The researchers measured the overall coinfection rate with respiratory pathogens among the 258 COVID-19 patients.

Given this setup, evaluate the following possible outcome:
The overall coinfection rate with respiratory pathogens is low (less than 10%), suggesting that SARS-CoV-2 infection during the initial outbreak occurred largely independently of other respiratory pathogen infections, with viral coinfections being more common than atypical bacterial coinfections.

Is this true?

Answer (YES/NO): YES